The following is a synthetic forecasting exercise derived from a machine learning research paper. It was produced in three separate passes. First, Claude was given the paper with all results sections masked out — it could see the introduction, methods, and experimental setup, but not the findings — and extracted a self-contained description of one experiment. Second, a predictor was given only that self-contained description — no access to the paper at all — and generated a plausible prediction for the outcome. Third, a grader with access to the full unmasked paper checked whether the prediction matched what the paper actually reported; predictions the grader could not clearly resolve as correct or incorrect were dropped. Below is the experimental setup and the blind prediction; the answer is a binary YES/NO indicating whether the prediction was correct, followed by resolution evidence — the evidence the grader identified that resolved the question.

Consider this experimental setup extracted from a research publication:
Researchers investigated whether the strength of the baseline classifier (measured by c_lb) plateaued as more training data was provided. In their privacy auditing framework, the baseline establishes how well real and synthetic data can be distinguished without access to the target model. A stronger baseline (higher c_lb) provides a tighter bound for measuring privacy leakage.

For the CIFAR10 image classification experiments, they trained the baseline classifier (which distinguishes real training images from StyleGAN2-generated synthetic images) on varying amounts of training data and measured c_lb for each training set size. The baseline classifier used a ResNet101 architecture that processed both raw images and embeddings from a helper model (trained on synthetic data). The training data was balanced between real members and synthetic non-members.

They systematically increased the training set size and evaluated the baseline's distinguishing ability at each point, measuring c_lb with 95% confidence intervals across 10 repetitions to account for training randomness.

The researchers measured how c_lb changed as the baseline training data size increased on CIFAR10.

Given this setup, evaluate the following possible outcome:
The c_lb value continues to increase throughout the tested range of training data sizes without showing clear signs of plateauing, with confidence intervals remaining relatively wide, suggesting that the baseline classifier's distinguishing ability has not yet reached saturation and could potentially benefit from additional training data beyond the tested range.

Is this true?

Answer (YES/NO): NO